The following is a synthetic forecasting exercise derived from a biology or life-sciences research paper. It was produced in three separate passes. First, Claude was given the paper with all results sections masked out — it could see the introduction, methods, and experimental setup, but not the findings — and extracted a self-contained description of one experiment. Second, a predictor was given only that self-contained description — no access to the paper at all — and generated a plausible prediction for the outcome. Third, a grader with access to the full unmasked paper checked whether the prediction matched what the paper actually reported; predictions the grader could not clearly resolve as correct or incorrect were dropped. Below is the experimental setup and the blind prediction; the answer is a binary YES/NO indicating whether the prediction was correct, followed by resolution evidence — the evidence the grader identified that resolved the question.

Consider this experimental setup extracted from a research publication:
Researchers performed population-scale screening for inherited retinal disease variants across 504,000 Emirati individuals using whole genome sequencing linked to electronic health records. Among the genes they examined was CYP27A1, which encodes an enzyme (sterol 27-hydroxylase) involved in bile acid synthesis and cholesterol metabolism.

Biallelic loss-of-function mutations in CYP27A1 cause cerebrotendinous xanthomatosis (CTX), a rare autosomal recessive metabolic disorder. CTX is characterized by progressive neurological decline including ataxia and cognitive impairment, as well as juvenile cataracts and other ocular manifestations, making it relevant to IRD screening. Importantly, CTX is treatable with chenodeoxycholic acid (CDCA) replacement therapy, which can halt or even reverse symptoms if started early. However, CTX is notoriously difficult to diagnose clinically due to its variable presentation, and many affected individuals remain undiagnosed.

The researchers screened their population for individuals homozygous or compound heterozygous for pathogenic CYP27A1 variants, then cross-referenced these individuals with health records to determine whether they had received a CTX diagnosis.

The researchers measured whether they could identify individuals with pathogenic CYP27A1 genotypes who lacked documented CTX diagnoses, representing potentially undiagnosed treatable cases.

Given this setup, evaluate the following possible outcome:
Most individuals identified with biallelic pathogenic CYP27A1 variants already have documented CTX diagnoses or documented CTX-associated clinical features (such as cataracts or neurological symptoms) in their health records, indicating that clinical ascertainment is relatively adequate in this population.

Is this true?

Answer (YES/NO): NO